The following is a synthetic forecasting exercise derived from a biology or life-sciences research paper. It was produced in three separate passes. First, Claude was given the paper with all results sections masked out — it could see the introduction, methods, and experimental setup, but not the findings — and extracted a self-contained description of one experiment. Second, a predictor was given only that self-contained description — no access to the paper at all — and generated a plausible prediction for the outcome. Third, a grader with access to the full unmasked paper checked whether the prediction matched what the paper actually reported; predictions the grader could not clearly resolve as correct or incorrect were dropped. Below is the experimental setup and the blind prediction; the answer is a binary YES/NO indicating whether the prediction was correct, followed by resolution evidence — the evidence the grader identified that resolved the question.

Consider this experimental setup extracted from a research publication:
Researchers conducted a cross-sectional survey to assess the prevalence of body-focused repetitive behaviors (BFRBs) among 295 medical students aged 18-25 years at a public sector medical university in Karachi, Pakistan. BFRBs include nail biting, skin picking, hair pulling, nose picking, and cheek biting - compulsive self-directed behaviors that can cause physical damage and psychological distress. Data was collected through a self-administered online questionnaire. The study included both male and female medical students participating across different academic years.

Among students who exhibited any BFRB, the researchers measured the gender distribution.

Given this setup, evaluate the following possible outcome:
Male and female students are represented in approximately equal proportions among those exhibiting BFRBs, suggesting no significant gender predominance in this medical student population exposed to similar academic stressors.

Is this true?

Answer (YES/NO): NO